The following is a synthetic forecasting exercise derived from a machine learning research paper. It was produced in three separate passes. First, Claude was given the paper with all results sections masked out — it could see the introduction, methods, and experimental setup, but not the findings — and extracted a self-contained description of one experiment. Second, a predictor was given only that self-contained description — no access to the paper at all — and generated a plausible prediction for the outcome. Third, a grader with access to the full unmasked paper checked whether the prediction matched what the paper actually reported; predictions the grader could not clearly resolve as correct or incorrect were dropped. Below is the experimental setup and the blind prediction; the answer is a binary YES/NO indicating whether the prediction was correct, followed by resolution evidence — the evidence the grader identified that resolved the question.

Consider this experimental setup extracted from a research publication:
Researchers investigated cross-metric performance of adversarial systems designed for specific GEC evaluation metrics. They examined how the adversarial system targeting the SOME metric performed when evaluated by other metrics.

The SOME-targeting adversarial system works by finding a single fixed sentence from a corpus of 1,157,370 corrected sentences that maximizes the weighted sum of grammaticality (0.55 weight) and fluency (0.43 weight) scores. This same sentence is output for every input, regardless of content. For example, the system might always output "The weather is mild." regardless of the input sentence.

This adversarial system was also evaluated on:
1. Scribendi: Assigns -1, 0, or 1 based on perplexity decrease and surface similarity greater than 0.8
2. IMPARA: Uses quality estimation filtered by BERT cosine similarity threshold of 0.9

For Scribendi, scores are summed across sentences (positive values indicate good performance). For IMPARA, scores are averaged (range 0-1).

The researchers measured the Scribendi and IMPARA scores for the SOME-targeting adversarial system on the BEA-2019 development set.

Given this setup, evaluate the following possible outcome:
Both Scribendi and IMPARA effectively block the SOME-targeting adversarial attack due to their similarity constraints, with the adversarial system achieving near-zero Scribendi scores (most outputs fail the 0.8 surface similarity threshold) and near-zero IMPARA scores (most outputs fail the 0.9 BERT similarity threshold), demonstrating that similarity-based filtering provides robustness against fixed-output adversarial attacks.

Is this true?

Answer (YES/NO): NO